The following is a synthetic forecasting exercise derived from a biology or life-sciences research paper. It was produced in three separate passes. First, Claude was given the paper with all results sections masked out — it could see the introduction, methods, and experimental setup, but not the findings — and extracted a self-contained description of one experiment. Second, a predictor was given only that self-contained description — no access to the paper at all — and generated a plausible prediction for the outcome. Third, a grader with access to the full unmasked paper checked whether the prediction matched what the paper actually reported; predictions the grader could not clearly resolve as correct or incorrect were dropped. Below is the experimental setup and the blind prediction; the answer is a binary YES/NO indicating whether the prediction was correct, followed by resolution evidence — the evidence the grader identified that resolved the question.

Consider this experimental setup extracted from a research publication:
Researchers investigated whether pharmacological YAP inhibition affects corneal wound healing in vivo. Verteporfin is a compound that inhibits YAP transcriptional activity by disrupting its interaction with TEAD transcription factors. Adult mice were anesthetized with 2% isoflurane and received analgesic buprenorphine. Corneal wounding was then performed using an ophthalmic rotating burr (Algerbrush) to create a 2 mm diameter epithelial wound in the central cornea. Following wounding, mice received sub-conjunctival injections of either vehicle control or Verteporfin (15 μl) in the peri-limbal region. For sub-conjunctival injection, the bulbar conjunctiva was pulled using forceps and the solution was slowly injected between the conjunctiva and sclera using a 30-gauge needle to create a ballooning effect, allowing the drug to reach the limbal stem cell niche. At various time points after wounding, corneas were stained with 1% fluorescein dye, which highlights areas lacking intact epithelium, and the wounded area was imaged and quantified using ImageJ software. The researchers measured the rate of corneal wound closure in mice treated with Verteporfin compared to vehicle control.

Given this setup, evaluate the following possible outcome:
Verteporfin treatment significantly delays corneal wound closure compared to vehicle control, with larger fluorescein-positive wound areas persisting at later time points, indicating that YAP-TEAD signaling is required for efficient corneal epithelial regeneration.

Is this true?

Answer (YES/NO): YES